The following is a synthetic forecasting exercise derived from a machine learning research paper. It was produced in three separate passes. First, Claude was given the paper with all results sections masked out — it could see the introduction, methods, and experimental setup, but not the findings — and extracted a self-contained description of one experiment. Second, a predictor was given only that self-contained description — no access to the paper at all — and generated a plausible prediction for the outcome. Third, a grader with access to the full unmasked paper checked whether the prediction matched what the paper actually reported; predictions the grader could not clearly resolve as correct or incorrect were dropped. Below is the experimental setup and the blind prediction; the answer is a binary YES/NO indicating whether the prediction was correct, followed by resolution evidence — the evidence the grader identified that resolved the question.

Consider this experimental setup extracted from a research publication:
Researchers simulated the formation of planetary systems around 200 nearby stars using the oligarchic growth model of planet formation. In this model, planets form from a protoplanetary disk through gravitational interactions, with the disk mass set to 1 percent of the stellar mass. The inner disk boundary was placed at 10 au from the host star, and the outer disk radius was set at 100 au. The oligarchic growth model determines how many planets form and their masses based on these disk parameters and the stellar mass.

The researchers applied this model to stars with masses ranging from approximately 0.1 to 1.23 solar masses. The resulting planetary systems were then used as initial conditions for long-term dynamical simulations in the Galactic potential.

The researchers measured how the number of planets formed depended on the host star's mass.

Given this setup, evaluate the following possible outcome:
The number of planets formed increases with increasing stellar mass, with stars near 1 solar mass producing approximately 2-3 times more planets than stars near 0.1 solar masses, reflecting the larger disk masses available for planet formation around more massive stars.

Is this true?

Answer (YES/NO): NO